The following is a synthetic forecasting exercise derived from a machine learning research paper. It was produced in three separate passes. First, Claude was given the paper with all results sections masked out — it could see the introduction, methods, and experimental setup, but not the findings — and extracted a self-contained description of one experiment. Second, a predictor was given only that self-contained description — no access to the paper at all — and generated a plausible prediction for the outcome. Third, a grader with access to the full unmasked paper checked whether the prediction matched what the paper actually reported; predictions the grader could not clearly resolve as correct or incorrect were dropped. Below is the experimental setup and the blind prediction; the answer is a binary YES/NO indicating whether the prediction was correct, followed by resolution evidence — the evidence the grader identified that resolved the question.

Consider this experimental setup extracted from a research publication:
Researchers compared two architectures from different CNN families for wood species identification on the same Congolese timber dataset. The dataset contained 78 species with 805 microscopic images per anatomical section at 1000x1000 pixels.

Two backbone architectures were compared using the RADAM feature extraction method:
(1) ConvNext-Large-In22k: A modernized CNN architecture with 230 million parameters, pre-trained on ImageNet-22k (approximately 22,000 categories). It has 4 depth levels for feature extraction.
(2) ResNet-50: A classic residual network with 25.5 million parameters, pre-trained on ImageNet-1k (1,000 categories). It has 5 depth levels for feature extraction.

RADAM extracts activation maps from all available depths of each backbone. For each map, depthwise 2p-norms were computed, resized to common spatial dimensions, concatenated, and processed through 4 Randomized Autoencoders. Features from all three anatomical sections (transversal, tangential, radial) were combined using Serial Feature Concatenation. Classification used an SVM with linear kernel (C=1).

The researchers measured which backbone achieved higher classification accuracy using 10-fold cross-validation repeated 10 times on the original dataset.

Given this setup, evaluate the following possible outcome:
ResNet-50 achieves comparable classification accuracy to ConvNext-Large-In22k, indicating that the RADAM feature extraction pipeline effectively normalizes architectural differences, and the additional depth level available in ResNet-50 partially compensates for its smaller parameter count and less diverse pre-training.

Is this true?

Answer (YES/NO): NO